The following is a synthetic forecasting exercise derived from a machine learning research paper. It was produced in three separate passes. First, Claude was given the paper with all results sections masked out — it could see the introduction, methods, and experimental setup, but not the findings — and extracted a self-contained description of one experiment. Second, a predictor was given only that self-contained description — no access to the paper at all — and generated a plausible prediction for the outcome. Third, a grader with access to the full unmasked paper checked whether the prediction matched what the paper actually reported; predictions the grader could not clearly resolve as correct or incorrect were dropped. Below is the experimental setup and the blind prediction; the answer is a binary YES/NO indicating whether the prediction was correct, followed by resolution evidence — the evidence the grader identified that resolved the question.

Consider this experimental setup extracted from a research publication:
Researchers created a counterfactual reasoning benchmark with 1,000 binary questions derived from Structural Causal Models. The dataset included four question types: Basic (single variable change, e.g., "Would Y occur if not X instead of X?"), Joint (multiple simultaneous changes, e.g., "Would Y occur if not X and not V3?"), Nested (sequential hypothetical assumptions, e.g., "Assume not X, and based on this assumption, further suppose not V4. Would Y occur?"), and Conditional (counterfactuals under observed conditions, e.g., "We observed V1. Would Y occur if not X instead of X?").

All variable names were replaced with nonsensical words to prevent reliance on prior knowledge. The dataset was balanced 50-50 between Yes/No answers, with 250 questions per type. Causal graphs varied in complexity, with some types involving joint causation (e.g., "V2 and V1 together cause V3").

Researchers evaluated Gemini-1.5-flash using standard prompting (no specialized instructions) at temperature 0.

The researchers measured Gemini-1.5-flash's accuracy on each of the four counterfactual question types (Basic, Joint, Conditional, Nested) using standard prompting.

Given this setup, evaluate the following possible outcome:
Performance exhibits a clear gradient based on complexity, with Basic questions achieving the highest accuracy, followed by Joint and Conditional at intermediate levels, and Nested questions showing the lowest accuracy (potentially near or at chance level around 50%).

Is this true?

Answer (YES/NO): NO